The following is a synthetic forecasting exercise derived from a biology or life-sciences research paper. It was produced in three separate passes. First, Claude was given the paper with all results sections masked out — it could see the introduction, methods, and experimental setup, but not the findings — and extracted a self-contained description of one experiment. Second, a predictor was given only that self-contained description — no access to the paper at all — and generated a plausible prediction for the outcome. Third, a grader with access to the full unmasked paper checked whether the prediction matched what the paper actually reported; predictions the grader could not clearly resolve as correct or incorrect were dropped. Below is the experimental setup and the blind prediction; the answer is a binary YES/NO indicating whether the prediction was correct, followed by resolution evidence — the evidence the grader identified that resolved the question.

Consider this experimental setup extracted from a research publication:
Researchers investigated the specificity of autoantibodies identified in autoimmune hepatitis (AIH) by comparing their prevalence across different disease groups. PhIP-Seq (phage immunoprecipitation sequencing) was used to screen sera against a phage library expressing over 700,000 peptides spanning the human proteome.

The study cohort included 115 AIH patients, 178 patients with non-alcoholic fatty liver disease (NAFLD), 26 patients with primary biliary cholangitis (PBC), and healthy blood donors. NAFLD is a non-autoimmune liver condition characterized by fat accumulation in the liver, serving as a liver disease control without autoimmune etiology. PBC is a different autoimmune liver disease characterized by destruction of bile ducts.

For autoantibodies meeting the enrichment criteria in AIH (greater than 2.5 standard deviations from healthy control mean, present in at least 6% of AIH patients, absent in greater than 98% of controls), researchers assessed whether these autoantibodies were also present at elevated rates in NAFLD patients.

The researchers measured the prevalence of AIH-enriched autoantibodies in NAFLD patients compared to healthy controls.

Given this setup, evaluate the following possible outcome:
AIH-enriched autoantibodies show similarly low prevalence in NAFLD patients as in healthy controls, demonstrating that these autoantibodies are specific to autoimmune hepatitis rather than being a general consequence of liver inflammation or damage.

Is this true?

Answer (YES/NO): YES